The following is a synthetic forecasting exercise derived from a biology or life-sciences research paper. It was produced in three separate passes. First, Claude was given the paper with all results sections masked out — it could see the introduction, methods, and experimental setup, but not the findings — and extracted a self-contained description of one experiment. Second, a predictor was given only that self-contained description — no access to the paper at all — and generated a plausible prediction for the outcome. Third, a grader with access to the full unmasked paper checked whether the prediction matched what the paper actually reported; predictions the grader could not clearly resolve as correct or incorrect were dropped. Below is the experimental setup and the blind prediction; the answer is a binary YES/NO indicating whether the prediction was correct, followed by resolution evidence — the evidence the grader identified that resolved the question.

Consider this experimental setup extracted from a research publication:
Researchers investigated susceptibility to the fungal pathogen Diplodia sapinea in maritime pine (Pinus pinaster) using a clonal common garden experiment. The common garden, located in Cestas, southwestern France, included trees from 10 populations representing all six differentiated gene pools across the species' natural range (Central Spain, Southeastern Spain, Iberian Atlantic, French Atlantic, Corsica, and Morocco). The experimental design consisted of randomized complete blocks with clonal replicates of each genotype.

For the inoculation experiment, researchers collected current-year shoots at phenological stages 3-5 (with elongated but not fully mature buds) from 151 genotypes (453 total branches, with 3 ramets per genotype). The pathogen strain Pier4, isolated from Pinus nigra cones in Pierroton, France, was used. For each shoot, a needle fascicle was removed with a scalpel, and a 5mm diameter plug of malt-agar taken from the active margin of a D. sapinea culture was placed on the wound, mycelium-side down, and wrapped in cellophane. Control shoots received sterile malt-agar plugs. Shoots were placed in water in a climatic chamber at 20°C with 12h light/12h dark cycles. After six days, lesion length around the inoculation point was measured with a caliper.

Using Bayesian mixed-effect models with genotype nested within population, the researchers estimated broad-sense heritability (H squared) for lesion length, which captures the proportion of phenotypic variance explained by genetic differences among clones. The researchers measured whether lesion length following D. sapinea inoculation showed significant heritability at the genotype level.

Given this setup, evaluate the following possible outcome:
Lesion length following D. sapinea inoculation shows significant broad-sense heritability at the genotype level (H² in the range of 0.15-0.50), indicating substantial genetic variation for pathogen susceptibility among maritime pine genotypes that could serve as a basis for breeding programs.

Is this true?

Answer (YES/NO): NO